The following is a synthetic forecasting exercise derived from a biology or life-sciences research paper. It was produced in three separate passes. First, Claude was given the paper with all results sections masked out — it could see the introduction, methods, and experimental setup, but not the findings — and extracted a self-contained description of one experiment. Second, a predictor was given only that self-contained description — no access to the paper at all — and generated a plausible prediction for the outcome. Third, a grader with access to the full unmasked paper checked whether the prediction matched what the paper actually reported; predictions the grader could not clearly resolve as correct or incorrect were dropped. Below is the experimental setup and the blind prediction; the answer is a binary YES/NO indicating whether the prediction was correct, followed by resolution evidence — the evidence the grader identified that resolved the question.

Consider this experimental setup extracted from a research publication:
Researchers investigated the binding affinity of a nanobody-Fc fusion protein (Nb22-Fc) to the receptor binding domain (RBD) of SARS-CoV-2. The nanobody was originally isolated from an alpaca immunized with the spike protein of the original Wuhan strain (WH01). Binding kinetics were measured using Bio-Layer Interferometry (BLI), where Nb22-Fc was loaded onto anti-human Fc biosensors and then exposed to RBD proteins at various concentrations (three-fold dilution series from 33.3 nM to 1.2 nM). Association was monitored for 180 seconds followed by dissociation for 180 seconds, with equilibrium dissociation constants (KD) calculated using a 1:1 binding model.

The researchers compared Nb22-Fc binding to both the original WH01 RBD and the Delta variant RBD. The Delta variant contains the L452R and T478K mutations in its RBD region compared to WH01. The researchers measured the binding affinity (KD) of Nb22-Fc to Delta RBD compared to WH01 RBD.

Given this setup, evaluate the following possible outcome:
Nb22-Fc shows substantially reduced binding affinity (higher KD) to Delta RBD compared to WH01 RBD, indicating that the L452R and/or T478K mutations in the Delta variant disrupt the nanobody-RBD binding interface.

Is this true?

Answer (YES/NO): NO